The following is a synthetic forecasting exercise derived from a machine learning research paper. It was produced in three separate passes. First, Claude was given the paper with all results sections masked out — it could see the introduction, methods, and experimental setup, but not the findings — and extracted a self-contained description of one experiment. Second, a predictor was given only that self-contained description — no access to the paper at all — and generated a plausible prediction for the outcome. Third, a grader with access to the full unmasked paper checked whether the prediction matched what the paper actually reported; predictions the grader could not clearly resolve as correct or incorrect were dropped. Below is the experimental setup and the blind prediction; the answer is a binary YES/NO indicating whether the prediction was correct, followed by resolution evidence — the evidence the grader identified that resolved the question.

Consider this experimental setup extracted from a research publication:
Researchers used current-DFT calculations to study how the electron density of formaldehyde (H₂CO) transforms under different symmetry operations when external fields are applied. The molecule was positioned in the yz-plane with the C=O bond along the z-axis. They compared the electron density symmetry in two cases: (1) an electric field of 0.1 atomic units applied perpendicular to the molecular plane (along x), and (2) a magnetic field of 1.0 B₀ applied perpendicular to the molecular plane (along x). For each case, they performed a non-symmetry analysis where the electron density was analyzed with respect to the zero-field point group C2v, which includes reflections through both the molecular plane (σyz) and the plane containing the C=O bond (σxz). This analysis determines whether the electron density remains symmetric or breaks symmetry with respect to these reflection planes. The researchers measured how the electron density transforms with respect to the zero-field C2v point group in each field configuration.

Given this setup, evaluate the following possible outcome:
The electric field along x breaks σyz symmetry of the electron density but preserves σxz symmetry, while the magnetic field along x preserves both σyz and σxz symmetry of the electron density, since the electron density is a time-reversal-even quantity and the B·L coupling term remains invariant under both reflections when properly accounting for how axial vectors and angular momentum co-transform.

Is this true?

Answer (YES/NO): YES